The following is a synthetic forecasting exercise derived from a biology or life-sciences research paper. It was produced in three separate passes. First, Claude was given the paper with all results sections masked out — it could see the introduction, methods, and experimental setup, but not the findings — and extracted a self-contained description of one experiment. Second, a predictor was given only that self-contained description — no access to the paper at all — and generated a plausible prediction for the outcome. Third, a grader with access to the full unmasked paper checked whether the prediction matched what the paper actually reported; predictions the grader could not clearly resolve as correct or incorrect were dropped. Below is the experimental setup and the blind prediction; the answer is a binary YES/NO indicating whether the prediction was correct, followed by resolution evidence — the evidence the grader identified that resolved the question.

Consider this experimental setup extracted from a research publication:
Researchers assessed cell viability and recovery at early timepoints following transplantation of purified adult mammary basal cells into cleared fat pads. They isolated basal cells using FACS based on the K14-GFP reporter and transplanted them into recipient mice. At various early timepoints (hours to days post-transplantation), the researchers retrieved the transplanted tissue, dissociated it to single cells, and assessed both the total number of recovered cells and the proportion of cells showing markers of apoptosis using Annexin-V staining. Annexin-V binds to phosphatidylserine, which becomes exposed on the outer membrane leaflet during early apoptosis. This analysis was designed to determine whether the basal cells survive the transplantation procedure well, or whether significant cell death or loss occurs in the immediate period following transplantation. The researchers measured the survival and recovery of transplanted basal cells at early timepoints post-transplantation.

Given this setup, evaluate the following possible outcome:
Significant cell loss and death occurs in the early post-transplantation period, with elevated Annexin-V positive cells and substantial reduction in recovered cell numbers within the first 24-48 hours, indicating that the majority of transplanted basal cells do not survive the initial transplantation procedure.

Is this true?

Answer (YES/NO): NO